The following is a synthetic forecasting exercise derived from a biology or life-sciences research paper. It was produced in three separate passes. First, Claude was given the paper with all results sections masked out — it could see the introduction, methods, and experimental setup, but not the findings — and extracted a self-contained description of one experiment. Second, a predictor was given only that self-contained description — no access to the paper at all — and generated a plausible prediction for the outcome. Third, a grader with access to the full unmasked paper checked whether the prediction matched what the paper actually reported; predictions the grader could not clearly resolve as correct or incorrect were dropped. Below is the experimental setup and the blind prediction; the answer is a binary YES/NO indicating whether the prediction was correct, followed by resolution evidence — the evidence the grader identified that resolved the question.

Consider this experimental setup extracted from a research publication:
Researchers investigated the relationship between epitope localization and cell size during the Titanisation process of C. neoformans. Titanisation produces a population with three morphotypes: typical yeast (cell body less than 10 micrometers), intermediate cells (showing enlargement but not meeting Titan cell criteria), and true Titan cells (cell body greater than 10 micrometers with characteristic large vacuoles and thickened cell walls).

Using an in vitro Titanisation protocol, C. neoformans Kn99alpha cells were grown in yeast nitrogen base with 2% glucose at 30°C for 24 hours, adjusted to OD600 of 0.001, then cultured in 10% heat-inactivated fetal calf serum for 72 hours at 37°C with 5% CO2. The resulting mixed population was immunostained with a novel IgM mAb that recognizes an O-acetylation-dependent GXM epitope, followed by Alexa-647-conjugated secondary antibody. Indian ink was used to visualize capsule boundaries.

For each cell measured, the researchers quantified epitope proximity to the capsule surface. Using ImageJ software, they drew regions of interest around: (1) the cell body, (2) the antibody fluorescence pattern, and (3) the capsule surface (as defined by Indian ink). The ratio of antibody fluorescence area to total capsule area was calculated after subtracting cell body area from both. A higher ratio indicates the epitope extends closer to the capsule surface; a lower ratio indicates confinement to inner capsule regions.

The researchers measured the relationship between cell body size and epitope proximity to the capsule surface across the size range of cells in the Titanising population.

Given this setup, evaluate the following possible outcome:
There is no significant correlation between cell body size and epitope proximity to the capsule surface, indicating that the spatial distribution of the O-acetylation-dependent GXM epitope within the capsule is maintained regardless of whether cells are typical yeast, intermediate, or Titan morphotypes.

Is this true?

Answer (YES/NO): NO